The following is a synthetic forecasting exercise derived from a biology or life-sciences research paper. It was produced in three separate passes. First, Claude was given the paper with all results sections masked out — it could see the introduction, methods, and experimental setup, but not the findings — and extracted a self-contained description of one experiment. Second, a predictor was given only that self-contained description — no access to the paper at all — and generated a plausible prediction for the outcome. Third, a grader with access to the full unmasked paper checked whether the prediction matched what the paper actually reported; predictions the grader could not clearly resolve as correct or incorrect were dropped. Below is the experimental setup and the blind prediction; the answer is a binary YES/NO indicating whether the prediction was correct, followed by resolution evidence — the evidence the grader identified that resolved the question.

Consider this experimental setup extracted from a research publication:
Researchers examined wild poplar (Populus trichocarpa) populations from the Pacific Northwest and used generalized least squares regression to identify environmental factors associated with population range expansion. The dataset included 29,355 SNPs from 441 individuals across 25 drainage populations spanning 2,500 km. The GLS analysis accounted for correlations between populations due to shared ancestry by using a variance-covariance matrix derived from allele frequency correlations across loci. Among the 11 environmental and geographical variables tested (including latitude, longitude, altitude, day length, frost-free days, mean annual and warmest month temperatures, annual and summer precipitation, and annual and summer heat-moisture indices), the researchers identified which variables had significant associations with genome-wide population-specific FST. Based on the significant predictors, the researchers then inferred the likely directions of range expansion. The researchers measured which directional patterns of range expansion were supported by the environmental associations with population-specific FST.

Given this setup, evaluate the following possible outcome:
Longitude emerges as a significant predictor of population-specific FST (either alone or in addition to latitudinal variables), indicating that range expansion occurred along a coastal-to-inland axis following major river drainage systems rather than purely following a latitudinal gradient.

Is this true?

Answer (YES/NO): NO